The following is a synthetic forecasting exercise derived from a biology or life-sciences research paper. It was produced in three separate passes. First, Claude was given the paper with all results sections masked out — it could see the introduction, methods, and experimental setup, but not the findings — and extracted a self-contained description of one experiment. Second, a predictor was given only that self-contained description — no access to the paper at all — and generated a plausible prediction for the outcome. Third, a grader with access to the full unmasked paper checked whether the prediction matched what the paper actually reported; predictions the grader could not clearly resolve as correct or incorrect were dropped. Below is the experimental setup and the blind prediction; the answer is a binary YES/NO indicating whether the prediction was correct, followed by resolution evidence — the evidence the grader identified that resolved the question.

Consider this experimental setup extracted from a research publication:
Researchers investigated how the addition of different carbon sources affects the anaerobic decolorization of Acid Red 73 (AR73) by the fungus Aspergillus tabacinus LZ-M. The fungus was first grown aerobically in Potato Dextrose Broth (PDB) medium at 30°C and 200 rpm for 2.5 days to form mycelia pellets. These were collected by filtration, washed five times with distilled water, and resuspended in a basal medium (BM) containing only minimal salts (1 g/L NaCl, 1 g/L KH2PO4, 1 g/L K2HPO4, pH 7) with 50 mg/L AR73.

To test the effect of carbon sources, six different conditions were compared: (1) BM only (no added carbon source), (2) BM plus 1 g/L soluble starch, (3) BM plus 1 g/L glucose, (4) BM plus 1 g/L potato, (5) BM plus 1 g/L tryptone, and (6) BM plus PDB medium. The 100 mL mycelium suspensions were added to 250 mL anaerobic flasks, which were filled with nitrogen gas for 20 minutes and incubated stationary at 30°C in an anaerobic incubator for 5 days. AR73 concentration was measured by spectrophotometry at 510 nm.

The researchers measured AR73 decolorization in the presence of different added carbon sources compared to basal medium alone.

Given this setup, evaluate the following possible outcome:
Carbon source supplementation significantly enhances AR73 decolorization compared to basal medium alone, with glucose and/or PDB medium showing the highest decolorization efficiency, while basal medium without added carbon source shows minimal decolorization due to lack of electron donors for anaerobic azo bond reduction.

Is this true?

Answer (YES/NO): NO